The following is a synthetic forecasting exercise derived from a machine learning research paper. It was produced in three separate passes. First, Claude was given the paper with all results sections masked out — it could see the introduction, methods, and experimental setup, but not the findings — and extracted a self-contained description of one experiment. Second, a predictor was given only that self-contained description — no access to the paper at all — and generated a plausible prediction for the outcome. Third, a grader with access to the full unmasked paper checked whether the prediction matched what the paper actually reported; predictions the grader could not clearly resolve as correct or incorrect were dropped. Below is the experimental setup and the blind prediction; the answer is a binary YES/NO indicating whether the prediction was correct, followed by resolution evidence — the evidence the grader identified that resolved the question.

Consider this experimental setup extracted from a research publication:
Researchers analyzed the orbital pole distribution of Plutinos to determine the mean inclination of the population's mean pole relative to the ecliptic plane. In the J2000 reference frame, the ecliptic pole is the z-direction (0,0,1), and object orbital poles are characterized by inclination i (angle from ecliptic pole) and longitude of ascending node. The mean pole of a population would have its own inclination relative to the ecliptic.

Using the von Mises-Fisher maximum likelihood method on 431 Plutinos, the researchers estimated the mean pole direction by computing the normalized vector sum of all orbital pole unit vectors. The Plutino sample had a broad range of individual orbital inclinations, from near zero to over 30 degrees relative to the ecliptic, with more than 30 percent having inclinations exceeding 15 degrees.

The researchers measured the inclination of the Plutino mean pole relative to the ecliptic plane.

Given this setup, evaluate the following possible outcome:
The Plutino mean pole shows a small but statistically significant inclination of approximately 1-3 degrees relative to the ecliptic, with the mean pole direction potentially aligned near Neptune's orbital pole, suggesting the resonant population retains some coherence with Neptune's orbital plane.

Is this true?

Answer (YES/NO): NO